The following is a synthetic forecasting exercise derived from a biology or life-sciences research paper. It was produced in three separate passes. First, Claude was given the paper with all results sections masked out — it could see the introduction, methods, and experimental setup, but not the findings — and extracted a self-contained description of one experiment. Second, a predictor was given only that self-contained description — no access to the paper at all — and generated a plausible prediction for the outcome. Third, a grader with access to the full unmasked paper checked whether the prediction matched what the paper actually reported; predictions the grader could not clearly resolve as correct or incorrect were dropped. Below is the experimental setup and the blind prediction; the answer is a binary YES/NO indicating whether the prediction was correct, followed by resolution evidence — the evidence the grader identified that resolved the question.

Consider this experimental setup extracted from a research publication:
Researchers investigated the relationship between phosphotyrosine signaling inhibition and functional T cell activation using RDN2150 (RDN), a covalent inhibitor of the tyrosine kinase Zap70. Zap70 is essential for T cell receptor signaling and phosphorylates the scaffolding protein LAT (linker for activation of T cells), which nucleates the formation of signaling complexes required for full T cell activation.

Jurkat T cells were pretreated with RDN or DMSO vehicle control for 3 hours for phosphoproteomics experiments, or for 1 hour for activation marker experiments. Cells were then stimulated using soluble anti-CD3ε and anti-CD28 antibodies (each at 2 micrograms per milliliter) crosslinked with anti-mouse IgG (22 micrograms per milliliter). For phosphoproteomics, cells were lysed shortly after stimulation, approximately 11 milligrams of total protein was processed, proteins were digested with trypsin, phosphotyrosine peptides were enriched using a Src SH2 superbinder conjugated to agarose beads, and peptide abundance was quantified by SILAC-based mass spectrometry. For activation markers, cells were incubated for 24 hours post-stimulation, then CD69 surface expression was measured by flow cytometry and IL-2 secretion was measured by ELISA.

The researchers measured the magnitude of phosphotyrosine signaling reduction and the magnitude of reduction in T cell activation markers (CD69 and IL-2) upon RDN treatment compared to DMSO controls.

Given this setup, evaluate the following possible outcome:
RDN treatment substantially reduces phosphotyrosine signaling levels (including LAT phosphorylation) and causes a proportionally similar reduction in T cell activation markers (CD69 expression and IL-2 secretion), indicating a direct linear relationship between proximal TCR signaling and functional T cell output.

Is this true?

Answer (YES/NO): NO